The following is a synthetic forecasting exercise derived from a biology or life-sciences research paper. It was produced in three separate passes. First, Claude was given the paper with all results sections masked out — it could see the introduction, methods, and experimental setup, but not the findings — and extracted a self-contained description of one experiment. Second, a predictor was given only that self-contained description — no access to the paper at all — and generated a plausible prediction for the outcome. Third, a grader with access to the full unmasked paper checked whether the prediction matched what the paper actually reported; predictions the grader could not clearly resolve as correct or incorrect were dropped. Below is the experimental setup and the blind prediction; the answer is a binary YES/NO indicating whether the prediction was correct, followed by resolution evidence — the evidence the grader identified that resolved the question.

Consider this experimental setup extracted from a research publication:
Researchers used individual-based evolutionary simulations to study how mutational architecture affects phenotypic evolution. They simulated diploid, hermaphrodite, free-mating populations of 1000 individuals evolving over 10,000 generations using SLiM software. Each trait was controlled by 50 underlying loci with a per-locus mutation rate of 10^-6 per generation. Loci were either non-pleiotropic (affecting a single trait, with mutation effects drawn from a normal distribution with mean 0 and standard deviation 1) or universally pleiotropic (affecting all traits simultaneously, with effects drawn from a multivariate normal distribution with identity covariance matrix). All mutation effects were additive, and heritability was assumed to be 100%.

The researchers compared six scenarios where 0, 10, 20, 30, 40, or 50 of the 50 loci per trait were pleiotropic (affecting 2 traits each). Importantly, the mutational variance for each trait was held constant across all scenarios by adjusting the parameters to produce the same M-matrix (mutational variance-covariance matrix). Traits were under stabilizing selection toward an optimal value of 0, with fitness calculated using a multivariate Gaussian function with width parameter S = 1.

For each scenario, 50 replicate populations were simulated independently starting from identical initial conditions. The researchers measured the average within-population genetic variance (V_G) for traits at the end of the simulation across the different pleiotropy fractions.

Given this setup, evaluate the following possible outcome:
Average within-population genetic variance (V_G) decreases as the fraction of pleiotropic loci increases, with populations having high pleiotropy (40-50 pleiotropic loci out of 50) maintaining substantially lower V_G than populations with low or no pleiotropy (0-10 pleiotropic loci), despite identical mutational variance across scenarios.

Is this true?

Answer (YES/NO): NO